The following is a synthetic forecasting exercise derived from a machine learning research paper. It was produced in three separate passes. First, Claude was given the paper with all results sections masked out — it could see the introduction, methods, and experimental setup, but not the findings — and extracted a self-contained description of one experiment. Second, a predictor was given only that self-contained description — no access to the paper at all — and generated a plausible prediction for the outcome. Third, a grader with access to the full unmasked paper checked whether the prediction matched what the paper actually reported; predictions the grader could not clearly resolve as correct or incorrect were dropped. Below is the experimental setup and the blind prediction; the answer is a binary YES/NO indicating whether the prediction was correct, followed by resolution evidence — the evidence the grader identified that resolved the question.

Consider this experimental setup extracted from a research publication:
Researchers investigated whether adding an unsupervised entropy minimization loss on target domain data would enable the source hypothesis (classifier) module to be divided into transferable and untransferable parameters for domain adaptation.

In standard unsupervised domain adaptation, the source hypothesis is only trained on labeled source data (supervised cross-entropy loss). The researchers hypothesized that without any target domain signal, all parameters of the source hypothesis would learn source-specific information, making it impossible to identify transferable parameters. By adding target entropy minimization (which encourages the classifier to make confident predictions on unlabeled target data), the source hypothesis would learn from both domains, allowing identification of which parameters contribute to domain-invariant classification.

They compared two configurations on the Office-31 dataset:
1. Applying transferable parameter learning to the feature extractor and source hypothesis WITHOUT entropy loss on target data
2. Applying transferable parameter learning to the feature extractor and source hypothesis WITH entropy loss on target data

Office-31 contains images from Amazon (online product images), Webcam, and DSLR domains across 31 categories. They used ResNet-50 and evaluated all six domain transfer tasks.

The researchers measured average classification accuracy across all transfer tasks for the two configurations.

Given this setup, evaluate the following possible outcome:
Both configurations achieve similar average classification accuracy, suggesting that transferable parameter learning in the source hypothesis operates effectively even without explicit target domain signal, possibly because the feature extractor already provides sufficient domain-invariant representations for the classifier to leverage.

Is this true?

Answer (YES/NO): NO